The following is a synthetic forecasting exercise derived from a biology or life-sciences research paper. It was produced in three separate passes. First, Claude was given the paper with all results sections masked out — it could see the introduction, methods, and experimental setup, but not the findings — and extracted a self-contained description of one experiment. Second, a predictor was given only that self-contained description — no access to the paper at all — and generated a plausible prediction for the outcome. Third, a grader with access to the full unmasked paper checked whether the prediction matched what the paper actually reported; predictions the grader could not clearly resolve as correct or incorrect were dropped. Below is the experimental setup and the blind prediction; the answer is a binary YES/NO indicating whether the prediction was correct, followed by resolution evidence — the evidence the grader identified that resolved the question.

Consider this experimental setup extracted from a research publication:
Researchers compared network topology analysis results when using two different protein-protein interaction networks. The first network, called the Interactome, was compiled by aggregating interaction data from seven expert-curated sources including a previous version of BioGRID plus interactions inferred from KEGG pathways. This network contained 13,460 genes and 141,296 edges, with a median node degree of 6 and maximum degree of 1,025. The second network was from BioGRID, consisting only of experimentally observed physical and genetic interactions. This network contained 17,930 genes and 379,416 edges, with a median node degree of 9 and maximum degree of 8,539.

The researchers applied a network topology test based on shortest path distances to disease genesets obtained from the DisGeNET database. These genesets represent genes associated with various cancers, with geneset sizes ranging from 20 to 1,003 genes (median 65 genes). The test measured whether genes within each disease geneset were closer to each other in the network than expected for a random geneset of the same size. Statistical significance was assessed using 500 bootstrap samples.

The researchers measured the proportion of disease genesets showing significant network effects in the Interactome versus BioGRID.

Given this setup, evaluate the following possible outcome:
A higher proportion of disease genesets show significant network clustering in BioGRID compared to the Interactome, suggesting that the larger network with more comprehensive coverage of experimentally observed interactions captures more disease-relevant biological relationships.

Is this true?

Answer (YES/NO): NO